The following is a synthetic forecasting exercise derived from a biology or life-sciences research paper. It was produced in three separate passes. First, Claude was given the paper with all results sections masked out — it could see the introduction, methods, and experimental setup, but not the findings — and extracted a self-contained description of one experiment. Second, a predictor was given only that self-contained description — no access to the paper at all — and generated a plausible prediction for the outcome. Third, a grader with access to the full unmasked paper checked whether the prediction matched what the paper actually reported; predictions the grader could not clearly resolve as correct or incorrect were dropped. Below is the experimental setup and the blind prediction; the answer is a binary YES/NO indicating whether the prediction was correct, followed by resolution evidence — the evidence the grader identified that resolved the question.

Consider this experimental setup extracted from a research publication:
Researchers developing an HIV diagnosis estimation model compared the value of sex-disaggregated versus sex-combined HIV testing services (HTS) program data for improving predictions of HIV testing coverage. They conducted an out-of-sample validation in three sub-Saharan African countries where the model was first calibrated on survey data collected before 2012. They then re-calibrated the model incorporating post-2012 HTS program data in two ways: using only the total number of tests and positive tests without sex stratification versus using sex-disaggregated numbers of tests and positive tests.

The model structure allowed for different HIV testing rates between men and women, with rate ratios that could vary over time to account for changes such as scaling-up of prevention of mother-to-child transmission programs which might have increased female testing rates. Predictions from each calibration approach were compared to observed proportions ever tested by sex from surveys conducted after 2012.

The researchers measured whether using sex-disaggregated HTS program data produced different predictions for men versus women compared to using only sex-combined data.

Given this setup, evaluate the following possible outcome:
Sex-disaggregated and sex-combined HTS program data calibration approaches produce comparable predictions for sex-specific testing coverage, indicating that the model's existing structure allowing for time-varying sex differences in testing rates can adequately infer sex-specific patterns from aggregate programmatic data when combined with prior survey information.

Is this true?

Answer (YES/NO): NO